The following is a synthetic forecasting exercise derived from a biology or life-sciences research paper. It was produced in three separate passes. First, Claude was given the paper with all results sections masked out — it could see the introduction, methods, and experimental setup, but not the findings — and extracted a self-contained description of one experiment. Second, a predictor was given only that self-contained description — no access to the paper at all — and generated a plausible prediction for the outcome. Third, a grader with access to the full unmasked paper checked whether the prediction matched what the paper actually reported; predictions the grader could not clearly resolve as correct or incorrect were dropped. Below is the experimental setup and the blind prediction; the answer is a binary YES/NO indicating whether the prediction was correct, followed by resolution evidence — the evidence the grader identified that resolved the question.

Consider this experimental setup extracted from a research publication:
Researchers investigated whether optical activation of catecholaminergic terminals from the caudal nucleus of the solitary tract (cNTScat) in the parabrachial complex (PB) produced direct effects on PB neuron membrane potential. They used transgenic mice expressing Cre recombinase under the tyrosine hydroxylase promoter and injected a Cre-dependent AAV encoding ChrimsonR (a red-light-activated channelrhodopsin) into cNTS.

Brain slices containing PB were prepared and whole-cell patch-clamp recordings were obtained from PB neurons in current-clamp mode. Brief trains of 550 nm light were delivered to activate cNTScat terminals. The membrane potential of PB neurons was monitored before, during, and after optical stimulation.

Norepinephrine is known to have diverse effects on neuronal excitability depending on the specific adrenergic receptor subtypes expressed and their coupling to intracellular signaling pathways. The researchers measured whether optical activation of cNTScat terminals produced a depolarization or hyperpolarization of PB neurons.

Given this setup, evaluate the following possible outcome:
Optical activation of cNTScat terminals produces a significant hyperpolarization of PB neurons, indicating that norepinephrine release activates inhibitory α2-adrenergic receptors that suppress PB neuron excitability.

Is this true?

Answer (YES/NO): NO